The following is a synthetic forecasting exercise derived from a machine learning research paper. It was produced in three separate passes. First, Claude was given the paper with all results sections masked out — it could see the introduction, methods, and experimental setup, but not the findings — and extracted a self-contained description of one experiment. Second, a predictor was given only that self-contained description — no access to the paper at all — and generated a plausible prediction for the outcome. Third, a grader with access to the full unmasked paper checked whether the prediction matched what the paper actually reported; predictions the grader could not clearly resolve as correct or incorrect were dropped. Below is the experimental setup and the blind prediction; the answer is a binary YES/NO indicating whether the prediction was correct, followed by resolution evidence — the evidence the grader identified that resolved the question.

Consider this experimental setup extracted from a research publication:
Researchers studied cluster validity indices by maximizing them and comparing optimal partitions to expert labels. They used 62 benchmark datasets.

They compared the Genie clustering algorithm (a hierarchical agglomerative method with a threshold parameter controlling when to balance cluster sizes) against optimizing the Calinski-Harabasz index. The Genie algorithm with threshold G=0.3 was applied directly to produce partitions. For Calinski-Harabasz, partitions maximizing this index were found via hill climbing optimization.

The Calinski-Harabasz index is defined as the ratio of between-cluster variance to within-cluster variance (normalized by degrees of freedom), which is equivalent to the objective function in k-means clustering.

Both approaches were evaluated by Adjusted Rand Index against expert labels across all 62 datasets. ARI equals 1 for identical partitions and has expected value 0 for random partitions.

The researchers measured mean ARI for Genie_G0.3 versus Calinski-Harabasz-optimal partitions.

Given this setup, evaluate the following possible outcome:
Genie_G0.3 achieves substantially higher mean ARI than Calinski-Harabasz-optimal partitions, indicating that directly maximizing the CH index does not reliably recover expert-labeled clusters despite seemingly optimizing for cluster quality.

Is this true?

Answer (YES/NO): YES